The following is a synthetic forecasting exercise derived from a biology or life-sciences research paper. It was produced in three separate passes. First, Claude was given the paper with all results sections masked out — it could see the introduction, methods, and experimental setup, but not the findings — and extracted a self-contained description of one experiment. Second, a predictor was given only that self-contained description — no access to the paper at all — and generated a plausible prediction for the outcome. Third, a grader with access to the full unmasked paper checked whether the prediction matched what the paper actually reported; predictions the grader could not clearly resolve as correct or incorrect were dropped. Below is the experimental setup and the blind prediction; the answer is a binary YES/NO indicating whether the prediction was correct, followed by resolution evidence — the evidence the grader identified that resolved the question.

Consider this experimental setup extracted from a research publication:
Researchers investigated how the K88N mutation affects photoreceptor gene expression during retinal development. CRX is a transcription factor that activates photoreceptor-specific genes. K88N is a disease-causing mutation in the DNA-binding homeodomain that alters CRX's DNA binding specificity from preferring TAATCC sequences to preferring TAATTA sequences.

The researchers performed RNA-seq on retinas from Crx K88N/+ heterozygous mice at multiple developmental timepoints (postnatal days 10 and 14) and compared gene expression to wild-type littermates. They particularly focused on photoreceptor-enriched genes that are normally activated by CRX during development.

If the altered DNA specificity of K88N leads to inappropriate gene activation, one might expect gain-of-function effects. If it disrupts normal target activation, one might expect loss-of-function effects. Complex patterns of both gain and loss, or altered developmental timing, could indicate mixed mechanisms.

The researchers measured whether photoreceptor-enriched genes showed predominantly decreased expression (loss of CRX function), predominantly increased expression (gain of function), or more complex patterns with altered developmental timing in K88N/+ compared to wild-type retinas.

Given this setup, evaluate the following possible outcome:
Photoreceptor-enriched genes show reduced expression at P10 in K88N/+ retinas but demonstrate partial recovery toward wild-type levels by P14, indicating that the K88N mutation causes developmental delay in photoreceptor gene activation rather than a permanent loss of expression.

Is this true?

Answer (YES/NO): NO